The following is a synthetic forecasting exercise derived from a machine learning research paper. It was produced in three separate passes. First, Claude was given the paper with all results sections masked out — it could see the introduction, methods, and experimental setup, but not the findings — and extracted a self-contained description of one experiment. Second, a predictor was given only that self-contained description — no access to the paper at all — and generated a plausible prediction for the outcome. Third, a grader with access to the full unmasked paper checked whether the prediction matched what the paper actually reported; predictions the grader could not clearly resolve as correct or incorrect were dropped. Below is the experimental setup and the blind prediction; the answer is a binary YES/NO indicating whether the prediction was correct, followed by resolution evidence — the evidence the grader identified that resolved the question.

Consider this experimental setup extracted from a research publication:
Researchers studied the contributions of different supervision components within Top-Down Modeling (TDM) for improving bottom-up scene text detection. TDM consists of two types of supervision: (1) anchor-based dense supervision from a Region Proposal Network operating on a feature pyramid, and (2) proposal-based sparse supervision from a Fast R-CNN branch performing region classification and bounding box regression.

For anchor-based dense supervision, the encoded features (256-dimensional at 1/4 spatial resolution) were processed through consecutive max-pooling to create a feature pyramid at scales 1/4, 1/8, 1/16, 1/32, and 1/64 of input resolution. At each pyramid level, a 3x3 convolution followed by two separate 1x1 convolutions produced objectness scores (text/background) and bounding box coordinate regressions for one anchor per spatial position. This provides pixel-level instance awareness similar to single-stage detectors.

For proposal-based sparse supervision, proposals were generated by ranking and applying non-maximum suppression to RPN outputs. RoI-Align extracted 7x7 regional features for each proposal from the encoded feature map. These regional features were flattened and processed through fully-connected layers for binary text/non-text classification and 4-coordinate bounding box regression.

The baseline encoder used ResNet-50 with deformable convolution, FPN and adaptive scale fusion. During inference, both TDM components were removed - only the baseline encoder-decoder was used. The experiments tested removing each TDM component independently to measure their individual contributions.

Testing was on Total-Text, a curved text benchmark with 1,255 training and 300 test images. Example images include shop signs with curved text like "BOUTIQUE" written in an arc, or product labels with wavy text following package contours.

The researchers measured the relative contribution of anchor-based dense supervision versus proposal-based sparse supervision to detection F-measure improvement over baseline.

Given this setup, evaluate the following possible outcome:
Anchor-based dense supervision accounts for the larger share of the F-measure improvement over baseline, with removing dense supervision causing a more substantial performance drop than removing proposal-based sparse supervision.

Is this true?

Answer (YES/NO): NO